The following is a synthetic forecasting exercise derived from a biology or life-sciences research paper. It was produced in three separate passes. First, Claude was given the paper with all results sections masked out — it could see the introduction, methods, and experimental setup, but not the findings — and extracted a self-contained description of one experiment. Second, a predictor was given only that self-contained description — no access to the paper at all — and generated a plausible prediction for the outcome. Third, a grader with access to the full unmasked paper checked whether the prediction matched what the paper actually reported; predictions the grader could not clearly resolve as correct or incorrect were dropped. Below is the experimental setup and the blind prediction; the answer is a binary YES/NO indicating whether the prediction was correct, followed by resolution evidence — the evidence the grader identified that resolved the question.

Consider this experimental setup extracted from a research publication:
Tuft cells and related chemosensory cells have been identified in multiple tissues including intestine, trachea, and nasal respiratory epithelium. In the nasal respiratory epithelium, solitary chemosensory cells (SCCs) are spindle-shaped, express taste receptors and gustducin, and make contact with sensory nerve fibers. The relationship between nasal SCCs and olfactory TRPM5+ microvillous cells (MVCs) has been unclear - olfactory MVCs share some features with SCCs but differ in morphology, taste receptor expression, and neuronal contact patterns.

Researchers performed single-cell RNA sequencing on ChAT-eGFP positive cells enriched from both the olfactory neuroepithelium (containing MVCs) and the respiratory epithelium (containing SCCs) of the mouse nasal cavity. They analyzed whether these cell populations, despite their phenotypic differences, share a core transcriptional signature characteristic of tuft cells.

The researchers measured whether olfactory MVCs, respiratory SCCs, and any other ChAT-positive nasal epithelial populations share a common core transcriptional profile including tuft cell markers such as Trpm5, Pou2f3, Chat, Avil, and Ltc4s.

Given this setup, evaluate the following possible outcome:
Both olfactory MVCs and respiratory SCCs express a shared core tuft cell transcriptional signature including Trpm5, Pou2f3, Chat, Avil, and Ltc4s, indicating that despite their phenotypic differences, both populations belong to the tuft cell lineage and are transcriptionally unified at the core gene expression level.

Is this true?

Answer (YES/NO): YES